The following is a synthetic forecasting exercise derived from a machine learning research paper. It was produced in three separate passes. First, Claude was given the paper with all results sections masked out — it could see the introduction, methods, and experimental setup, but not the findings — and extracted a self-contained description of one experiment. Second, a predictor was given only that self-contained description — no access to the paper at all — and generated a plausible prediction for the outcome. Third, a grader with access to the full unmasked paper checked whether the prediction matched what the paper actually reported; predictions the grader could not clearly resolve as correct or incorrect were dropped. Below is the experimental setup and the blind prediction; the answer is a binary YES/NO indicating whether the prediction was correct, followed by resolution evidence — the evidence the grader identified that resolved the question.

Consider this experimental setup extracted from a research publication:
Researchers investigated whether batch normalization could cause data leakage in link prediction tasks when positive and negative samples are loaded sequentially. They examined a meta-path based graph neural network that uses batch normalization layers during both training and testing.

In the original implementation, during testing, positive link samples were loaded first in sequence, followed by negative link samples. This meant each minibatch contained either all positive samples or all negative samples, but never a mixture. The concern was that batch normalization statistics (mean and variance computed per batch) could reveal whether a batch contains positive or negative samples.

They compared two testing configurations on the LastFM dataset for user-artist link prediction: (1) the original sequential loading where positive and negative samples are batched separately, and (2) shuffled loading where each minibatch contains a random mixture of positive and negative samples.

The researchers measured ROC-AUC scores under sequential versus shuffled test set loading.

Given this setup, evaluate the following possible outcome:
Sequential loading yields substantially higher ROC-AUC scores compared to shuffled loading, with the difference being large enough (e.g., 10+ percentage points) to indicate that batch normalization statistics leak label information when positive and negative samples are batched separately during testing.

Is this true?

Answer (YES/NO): YES